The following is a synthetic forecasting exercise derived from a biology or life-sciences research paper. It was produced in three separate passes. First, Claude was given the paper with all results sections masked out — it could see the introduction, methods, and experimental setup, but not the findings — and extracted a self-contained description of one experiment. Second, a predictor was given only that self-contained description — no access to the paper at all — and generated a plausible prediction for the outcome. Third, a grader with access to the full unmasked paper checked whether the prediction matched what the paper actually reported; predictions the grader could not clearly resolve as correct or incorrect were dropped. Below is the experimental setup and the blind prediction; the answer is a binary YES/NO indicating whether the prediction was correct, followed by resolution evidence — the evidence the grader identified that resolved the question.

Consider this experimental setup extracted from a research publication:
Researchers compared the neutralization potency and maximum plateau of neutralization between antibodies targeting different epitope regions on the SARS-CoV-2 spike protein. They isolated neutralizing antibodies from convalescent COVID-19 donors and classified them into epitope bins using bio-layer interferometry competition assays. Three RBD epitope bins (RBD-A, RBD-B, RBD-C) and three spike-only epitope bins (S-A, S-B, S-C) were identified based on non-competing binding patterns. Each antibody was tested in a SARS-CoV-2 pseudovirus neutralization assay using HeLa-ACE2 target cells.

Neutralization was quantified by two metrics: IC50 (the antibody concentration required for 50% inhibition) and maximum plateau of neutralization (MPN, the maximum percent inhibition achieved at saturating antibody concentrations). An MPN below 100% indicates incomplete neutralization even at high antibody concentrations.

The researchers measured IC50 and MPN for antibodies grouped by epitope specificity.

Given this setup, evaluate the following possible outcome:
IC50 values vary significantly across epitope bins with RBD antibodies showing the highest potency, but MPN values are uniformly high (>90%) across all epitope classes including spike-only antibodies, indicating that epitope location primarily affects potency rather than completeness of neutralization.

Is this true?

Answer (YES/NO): NO